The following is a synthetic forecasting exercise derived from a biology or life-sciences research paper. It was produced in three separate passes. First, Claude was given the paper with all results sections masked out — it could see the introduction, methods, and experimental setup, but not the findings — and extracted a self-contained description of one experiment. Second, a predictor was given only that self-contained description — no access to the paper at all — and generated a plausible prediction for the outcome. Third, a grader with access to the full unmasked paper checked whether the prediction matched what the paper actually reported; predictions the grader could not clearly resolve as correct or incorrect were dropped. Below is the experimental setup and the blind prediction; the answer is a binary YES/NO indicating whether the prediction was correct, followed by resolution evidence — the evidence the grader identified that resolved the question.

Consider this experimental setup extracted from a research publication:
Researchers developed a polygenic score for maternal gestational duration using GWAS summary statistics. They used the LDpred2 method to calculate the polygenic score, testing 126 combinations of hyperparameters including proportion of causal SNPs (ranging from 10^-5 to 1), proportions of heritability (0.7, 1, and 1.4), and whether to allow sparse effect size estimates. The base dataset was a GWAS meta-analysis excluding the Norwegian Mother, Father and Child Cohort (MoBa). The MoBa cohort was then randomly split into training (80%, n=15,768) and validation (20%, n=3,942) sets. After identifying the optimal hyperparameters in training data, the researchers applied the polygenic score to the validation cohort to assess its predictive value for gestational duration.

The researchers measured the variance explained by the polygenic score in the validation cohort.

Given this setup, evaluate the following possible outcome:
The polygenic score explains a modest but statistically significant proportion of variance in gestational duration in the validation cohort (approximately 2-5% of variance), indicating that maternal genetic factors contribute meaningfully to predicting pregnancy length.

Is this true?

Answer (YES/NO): YES